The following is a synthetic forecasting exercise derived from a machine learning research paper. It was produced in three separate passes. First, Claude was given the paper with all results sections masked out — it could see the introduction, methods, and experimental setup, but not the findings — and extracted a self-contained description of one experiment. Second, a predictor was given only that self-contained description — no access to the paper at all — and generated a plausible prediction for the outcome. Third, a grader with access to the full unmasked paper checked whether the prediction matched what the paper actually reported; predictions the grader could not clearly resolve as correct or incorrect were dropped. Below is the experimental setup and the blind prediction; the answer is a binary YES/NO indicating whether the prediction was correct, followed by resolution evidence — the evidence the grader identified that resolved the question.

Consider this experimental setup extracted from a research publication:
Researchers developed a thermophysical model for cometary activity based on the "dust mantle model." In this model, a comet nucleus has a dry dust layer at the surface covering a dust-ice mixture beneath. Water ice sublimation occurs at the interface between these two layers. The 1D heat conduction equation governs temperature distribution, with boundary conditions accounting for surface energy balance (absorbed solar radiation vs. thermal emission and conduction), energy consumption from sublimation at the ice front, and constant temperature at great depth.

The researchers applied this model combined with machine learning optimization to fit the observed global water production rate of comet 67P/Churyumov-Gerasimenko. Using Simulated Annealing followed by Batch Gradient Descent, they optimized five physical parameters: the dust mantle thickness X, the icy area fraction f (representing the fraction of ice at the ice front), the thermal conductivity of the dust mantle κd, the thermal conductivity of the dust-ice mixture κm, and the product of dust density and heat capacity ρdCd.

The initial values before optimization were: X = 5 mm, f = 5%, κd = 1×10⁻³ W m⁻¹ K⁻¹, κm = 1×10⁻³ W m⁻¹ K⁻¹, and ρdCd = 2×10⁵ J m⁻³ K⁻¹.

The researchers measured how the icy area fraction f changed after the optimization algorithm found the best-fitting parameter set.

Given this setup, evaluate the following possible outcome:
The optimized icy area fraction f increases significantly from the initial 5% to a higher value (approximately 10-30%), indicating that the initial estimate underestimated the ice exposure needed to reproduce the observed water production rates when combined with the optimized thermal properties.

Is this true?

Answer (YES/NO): NO